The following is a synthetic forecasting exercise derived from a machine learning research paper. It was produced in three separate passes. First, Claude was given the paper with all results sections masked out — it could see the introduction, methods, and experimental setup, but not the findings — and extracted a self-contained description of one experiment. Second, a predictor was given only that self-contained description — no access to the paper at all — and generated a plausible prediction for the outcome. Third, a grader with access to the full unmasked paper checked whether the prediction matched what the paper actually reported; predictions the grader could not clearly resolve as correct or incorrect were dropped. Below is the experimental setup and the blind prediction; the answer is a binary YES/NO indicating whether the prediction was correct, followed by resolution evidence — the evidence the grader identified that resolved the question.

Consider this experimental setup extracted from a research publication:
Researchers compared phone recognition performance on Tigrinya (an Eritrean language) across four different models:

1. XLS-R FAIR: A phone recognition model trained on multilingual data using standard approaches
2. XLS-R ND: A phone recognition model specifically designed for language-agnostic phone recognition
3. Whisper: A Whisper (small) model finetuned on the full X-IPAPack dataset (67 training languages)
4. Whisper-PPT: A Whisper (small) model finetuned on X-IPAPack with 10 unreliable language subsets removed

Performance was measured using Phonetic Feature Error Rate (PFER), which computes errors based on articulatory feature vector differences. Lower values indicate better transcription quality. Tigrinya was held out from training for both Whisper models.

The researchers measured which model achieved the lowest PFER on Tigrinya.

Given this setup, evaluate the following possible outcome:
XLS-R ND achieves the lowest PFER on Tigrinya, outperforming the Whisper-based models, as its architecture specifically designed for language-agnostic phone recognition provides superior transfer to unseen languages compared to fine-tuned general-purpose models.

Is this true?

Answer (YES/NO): NO